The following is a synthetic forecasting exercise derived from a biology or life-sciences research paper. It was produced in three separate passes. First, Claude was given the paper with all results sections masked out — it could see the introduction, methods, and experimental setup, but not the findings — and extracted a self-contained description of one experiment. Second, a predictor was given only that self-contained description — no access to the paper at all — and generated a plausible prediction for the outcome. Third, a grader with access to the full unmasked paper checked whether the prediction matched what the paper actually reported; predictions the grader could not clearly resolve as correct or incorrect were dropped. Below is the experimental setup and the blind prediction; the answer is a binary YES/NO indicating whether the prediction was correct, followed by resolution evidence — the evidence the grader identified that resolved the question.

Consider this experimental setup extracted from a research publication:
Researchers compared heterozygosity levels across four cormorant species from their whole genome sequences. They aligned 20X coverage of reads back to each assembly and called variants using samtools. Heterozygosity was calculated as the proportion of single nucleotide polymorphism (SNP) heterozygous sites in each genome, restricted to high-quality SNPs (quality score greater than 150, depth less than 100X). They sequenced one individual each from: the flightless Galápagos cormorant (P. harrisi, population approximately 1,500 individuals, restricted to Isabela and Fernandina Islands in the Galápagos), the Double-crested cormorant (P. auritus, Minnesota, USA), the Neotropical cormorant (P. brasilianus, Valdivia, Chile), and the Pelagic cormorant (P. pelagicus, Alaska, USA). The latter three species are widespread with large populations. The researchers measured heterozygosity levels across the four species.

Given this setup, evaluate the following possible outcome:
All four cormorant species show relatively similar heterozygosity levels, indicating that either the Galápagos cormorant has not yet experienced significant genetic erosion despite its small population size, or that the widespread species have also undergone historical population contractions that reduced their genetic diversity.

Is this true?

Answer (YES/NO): NO